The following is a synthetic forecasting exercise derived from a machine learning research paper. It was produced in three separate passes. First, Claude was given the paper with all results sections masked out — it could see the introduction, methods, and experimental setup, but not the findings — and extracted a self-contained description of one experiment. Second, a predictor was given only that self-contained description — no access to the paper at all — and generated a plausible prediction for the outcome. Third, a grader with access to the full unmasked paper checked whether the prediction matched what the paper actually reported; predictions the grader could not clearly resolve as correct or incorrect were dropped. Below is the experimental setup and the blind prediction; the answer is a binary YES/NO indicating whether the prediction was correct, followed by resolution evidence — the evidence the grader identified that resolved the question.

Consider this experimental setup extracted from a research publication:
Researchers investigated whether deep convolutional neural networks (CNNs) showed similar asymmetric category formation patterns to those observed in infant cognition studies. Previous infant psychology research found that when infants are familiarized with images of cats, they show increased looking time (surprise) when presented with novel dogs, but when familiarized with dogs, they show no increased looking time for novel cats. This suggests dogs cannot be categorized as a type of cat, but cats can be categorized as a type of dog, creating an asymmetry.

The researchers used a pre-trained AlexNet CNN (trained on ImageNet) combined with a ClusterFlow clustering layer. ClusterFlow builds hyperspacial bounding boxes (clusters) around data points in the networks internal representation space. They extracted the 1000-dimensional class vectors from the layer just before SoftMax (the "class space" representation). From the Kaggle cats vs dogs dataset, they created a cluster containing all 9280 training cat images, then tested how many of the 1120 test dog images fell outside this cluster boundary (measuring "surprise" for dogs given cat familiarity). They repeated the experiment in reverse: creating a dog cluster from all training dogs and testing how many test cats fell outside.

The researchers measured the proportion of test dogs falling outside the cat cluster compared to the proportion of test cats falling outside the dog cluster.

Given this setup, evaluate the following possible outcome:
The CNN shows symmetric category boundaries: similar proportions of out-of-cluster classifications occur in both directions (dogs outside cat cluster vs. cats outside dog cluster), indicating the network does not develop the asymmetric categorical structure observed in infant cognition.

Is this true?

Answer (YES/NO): NO